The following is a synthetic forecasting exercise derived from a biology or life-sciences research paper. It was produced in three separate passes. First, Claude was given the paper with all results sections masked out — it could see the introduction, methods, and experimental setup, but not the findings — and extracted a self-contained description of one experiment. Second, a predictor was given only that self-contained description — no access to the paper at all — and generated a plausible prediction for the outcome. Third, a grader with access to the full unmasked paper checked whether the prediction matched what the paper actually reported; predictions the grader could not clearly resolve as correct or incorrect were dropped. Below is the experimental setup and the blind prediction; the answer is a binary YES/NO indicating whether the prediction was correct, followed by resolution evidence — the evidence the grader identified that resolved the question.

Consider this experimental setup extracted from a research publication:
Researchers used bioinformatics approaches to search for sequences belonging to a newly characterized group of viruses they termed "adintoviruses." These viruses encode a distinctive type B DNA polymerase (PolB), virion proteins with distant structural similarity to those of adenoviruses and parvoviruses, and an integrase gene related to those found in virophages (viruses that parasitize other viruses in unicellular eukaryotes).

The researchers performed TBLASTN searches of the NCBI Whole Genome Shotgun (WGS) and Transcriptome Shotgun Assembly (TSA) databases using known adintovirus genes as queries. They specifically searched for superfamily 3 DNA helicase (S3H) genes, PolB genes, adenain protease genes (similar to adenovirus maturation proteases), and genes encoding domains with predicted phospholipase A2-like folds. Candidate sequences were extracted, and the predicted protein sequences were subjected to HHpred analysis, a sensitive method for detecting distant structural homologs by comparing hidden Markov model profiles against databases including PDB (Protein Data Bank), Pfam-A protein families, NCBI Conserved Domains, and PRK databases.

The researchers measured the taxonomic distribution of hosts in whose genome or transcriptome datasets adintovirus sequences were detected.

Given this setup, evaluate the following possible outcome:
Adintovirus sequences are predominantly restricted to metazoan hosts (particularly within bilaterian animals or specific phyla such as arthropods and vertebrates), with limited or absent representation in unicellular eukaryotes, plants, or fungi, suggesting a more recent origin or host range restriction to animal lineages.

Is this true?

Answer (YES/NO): YES